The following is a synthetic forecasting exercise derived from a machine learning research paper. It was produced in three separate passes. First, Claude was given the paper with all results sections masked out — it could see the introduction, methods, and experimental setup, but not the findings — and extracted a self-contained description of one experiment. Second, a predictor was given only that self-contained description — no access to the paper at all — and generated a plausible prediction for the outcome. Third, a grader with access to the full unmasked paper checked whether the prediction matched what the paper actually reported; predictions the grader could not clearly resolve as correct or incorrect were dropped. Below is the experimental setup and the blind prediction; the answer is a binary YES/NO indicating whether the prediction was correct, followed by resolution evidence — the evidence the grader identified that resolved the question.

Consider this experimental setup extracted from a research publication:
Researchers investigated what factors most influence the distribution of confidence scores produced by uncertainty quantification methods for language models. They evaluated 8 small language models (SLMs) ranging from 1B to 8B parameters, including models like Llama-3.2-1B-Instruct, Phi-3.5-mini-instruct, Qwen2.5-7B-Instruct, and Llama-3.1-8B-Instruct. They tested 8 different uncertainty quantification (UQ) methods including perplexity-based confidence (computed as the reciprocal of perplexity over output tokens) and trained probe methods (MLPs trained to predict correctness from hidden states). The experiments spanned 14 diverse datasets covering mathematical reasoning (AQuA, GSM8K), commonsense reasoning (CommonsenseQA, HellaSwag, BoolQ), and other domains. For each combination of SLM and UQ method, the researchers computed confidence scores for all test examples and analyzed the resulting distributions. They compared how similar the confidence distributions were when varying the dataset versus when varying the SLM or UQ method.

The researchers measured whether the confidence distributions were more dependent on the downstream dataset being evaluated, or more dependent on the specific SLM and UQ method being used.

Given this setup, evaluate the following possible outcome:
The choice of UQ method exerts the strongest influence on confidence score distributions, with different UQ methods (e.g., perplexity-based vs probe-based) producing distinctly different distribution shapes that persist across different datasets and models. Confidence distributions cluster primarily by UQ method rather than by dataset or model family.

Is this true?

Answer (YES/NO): NO